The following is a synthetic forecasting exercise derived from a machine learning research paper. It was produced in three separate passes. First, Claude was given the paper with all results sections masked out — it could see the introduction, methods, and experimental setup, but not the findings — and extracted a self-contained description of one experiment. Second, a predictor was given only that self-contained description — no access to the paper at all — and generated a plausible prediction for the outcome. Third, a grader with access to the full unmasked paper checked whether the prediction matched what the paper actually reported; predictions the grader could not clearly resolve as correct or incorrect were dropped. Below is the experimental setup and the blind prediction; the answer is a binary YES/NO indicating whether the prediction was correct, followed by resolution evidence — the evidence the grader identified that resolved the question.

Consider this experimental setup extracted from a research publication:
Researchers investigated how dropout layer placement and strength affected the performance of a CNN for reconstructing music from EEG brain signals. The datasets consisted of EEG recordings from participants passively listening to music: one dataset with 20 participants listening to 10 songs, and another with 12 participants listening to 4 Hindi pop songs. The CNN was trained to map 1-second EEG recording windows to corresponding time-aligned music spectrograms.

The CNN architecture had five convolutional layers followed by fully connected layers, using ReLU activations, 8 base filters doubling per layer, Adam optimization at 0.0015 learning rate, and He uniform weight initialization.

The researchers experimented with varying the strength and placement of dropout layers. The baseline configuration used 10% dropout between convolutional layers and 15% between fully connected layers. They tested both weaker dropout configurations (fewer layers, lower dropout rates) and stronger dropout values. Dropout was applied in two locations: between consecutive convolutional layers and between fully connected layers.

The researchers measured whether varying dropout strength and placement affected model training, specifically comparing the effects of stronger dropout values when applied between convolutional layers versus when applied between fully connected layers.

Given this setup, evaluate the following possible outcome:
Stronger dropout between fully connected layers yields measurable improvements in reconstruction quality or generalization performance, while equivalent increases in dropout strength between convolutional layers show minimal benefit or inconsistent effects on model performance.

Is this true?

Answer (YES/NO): YES